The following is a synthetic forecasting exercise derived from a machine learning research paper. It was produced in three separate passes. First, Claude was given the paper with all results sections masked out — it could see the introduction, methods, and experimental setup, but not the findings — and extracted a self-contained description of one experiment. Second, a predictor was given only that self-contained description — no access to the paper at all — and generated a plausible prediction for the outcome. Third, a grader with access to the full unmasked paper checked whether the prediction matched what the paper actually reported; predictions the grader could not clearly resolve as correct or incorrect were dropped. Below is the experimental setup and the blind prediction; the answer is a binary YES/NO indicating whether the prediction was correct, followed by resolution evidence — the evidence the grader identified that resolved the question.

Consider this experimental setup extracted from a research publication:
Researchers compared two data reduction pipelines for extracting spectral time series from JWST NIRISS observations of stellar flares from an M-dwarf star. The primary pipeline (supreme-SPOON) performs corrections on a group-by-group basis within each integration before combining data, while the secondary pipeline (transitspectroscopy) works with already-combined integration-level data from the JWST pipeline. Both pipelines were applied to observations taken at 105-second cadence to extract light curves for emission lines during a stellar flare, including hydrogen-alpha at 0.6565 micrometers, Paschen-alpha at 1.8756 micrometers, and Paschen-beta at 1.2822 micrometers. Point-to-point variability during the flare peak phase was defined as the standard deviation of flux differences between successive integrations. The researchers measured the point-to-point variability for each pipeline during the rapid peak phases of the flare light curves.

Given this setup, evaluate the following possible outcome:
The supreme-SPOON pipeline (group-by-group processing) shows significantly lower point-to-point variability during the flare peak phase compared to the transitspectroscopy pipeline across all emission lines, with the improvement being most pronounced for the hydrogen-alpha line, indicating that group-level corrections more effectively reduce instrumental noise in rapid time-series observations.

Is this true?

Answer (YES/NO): NO